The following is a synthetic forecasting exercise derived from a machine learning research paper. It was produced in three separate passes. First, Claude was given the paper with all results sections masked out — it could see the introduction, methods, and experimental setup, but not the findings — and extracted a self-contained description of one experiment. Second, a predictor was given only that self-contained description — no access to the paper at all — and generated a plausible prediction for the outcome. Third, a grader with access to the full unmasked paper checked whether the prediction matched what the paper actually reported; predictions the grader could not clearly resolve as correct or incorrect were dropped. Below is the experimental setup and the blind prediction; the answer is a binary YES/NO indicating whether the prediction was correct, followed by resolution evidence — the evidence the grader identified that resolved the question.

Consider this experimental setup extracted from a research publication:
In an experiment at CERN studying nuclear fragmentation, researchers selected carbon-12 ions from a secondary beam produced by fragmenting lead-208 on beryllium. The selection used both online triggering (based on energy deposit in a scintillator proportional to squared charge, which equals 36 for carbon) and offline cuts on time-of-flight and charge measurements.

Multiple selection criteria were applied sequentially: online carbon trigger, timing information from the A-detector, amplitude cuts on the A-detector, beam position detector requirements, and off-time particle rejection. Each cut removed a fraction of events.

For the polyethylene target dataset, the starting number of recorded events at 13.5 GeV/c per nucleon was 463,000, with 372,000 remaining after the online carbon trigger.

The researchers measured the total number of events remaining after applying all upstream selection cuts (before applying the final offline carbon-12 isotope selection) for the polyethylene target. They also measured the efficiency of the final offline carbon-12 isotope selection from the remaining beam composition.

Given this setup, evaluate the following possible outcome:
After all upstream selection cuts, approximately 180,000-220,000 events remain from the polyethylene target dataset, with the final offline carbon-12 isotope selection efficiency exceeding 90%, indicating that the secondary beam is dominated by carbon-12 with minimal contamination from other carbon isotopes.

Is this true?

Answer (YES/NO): NO